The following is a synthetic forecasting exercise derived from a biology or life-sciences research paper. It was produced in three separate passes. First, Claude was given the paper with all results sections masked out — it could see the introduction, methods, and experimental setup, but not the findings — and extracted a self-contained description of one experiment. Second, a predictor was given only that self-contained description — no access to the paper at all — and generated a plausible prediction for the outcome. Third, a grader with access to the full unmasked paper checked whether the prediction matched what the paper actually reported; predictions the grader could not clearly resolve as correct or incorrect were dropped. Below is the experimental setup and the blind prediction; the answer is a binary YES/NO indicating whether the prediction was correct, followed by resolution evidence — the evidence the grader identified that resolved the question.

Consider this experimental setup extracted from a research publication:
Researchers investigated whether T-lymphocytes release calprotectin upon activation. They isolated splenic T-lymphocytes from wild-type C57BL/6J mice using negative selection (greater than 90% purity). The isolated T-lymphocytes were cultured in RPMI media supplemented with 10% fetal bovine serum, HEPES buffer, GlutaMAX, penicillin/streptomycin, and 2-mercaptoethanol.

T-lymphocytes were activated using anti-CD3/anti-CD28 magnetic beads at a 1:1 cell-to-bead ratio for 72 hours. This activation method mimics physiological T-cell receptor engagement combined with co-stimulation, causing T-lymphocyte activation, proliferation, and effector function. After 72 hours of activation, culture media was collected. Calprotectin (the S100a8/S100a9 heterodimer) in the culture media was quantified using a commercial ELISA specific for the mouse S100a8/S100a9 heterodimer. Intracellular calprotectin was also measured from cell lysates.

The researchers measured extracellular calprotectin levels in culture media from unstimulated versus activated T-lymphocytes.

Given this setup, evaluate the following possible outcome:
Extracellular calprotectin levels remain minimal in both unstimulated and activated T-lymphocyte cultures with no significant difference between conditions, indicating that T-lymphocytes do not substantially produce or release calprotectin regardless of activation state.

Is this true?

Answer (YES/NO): NO